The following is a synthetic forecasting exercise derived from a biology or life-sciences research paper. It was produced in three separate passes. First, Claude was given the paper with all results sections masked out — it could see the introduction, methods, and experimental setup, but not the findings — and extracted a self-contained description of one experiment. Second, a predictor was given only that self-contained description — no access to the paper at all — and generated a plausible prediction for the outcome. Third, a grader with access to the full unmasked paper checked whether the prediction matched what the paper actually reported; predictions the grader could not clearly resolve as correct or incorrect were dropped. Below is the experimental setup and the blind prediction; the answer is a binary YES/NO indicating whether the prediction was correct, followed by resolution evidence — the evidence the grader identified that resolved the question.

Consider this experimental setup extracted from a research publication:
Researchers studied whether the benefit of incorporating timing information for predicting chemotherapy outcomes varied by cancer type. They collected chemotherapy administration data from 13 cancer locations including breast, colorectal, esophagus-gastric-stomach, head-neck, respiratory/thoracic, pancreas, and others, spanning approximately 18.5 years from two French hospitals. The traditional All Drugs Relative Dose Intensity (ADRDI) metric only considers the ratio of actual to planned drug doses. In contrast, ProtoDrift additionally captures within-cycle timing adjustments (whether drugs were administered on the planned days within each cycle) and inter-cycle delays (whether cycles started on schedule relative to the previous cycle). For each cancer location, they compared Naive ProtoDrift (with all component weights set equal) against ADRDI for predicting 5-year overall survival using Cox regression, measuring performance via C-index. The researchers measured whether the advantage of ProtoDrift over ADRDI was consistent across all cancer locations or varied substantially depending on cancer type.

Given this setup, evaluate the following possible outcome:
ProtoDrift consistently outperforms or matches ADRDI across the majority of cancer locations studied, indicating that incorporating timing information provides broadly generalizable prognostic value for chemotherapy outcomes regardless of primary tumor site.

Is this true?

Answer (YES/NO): NO